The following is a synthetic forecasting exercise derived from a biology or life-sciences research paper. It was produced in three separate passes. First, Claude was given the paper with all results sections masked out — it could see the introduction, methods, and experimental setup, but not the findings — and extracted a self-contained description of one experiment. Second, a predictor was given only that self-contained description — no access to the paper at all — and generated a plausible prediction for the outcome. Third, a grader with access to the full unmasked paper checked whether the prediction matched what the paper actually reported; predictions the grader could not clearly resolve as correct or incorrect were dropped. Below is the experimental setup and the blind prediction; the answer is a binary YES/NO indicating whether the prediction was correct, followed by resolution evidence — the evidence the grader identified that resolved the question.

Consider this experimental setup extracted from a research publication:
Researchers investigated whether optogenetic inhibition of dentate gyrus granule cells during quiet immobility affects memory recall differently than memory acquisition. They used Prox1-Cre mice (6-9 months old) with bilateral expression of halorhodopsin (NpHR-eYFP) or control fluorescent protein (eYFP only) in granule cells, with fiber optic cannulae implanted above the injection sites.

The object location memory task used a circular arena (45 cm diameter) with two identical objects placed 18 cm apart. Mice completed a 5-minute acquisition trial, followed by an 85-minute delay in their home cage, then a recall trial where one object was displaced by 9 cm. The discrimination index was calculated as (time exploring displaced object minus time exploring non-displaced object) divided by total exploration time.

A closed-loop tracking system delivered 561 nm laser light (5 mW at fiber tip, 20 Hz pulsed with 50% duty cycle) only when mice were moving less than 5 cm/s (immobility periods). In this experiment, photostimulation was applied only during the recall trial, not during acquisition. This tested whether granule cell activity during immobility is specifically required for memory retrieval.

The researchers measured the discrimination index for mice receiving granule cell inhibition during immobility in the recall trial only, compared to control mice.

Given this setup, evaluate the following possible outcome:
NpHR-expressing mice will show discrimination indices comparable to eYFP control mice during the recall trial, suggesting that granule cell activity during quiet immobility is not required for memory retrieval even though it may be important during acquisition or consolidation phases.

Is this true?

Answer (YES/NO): YES